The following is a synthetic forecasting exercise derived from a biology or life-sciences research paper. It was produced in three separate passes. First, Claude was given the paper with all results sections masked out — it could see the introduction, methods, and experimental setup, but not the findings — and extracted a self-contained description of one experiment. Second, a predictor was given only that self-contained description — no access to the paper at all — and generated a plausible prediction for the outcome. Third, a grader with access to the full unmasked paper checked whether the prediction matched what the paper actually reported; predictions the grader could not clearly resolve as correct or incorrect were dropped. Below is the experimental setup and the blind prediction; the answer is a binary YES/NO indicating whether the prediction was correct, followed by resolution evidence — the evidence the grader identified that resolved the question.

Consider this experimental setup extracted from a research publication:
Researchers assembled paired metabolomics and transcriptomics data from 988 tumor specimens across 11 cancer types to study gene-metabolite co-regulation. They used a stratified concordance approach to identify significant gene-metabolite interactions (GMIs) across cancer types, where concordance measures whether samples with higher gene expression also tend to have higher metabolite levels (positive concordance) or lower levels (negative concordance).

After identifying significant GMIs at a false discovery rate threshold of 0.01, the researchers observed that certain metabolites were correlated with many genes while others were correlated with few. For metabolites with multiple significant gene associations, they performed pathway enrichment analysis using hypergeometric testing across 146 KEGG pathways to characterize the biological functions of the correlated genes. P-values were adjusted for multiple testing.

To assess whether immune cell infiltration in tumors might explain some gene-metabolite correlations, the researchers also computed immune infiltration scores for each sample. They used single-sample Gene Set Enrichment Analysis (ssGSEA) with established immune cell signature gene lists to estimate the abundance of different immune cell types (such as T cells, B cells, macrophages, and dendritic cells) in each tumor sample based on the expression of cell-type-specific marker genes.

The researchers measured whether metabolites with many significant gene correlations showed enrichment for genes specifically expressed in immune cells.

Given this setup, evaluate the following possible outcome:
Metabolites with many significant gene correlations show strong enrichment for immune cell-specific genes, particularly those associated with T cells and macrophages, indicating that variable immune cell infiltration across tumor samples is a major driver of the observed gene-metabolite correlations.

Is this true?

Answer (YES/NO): NO